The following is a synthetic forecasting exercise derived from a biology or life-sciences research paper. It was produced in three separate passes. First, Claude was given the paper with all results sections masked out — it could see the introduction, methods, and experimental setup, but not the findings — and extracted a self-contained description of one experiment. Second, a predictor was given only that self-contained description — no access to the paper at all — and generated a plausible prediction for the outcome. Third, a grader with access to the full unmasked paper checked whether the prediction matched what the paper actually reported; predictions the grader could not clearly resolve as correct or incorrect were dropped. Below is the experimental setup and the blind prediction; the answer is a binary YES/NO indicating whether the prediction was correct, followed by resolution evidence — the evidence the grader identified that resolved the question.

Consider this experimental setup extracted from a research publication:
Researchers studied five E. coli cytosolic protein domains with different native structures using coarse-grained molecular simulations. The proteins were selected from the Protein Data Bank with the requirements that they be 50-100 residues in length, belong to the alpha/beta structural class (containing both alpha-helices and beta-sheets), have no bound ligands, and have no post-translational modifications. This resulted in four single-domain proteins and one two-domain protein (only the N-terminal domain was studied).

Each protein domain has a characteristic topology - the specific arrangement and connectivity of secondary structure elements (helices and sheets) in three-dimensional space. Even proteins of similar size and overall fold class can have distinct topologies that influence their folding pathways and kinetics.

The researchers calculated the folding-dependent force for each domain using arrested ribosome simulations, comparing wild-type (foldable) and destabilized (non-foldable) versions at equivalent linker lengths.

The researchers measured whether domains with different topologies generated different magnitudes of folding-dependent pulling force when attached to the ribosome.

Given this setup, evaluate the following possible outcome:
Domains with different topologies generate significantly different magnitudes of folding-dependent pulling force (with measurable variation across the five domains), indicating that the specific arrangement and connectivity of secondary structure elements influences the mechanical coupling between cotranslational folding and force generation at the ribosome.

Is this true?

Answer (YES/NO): YES